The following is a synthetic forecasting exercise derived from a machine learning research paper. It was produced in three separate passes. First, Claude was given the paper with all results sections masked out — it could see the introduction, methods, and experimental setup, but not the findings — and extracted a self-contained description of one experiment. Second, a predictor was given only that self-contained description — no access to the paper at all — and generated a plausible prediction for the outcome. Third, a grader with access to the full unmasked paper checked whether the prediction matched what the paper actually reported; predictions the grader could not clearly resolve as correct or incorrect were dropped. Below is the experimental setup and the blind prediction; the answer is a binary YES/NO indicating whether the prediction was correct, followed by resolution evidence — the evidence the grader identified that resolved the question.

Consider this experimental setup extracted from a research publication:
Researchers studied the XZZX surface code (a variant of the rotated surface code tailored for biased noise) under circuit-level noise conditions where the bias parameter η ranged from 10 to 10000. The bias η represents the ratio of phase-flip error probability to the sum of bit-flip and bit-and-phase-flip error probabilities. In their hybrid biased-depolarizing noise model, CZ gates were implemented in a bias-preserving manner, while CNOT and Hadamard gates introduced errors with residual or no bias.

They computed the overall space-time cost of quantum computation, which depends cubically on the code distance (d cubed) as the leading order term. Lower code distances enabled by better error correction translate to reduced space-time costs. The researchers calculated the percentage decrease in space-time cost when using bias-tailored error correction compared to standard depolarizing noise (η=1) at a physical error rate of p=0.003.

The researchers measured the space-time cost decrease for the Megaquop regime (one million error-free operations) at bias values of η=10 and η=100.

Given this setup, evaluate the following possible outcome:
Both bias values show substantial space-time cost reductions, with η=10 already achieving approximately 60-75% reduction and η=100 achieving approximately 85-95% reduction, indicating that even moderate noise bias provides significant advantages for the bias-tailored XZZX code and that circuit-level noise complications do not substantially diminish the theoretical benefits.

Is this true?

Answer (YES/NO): YES